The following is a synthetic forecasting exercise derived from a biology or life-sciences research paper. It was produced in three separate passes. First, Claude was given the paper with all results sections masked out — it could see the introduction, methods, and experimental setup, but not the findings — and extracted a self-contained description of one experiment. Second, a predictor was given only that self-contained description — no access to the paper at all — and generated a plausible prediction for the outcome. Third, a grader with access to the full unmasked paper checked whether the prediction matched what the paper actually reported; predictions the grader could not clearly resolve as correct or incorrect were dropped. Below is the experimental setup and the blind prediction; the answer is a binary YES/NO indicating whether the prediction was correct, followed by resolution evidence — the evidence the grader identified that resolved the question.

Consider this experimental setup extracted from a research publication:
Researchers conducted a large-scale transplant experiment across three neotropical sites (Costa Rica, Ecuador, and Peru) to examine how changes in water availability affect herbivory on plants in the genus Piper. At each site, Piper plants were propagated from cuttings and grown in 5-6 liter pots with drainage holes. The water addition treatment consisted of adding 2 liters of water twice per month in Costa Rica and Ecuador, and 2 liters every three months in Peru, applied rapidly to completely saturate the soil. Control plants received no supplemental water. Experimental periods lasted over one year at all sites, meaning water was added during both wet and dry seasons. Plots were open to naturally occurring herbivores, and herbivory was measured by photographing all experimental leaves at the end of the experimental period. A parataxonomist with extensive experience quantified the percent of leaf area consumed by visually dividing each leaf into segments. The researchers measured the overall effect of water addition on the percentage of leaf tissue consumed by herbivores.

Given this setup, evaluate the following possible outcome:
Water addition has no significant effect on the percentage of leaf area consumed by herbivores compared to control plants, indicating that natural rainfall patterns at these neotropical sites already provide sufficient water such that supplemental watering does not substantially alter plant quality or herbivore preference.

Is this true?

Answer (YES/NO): NO